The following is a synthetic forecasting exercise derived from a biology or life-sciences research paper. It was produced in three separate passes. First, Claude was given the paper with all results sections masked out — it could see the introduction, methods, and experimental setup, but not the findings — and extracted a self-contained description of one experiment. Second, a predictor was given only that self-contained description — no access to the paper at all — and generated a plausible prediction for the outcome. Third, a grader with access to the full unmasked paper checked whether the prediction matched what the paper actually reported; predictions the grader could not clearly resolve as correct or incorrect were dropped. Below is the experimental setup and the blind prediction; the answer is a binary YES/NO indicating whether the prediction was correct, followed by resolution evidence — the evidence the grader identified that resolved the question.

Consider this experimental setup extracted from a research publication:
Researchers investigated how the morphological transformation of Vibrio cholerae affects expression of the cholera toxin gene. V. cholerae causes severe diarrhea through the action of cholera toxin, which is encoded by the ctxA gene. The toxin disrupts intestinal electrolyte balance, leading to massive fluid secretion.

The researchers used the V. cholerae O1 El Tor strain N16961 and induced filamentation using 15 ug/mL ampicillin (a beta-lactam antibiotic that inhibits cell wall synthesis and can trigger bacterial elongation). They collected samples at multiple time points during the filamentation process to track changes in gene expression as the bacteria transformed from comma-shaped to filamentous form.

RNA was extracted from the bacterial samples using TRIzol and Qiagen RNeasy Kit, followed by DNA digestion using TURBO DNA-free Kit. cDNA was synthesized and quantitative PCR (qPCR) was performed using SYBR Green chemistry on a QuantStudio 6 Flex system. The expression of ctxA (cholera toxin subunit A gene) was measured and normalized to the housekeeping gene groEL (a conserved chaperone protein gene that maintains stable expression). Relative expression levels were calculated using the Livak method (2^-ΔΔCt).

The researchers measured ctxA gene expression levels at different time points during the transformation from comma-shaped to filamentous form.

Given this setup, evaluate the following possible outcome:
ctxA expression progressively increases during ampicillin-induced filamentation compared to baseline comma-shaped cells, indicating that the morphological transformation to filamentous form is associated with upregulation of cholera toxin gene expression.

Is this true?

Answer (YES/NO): NO